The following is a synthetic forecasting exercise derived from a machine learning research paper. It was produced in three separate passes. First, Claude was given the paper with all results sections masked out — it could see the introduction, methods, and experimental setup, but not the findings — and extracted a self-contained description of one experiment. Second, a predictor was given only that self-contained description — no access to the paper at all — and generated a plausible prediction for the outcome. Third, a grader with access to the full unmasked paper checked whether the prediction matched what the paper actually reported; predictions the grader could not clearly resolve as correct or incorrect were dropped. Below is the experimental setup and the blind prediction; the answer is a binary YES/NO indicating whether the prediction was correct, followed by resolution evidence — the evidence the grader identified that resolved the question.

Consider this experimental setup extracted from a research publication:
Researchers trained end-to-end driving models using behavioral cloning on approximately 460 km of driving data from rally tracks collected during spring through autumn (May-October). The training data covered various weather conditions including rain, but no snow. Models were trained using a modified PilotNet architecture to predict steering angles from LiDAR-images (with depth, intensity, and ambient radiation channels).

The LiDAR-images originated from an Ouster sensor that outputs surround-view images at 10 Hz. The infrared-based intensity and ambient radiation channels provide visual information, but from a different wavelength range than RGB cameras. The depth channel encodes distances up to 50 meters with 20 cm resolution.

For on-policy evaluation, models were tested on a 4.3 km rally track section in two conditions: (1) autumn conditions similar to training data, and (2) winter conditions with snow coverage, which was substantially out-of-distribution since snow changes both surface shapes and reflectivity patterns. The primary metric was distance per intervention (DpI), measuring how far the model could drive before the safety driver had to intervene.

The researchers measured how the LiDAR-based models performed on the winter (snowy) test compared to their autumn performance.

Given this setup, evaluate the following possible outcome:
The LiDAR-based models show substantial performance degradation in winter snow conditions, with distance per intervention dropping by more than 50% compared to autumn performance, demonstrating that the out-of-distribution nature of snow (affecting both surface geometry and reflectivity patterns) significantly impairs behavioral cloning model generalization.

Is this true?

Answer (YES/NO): YES